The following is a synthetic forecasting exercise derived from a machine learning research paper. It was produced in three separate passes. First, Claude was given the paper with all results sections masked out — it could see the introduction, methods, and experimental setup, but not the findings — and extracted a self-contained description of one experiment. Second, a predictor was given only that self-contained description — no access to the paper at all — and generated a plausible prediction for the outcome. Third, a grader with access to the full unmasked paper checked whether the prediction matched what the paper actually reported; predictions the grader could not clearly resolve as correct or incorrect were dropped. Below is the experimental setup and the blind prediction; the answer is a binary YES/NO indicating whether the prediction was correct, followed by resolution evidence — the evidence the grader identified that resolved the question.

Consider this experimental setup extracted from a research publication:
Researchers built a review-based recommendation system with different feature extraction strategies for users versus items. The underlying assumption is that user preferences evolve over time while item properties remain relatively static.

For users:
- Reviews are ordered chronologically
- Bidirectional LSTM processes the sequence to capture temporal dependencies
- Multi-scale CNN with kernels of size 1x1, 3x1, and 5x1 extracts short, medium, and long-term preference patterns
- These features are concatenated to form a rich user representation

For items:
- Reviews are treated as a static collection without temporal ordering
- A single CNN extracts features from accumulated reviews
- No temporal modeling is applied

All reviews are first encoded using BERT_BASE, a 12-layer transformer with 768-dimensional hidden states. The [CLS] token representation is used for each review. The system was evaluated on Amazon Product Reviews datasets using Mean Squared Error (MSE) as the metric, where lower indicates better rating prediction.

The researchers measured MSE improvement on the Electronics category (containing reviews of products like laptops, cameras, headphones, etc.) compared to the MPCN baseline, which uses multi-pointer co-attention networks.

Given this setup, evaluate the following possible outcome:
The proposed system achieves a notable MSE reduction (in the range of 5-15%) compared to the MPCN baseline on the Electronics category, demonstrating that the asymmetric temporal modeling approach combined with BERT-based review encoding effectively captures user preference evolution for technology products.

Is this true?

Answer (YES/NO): NO